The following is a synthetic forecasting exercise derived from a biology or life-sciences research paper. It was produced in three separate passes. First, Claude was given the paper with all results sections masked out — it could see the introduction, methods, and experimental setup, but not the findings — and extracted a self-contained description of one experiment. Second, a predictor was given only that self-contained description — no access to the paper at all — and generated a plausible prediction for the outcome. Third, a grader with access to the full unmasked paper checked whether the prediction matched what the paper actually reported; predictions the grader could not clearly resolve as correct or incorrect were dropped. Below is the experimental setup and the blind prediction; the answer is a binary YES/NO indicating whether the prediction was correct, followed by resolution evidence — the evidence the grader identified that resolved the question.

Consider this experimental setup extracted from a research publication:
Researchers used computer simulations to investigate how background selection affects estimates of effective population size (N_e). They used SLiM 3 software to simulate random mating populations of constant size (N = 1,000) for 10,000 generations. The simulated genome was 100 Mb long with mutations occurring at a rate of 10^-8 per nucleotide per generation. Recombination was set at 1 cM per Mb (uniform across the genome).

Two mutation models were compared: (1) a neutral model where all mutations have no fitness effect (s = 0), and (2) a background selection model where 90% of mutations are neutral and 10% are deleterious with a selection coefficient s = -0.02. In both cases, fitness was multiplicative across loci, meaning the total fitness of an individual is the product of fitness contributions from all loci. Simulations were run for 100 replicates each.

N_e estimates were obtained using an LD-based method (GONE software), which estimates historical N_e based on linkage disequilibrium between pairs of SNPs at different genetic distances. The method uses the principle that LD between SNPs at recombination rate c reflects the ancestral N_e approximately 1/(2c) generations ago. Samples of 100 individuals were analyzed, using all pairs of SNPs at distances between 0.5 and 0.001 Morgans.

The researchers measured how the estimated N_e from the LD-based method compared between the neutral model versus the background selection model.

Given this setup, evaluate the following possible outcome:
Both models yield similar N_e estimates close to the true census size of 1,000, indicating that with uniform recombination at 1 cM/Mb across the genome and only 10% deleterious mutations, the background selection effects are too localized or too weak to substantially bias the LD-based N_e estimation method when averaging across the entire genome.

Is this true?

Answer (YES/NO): YES